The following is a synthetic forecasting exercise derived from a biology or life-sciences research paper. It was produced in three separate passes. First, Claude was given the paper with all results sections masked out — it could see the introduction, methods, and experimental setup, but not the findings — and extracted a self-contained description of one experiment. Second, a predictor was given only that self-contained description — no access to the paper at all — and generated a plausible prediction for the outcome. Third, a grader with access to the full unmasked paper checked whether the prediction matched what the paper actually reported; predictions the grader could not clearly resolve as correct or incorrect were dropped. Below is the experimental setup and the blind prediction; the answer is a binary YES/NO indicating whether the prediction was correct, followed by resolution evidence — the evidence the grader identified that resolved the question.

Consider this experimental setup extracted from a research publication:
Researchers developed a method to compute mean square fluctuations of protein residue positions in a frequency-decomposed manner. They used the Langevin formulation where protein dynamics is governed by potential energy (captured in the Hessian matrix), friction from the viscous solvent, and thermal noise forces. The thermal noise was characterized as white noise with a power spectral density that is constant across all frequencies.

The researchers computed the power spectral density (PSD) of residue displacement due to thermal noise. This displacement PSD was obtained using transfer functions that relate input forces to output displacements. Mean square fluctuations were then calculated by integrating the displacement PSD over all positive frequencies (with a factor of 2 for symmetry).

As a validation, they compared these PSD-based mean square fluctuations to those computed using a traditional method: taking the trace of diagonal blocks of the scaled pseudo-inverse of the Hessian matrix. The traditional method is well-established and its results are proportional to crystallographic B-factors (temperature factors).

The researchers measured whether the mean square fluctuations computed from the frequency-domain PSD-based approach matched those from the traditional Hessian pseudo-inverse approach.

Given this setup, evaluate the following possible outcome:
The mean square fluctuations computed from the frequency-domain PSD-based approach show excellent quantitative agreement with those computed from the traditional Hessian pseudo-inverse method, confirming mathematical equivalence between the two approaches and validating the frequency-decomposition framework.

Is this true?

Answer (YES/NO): YES